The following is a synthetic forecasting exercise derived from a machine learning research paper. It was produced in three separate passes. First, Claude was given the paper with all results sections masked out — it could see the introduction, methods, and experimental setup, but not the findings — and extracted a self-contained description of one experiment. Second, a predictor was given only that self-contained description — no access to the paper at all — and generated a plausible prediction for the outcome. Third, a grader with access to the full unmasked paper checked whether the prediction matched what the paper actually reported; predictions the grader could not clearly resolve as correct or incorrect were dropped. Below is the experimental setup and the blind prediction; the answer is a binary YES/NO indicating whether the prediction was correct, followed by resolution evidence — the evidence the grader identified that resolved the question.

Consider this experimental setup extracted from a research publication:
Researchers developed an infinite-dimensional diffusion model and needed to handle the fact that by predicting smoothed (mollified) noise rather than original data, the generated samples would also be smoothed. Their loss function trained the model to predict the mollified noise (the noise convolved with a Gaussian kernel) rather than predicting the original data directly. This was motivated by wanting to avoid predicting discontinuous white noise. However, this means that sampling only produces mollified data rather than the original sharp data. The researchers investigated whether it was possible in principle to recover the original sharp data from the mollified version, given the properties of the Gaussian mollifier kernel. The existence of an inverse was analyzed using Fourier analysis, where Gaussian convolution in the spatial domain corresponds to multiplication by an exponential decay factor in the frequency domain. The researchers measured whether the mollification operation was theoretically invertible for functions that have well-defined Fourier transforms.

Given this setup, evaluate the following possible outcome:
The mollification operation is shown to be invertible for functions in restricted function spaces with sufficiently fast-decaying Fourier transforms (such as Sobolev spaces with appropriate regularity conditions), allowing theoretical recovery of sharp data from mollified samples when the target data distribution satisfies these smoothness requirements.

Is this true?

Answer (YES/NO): NO